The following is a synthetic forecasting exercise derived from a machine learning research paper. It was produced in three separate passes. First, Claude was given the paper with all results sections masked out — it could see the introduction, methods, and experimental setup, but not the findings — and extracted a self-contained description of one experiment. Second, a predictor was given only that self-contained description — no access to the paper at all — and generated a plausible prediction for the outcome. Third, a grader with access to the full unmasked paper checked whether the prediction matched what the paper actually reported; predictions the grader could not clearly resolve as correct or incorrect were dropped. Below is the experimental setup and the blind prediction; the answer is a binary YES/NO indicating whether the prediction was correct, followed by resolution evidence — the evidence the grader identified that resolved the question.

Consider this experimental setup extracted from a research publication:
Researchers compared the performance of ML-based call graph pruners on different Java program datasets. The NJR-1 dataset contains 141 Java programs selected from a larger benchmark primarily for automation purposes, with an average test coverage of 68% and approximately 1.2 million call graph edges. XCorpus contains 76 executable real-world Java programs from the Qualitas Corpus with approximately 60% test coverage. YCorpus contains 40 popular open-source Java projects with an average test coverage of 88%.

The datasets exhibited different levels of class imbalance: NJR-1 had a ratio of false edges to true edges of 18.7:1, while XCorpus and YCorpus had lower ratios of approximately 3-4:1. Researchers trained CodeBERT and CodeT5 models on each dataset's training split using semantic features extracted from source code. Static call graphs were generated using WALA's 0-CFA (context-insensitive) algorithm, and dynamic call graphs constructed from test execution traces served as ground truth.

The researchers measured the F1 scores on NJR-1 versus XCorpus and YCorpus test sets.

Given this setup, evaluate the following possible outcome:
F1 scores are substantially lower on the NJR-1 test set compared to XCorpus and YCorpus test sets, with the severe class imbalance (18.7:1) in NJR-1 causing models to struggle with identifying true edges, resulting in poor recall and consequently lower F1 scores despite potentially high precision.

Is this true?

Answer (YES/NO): NO